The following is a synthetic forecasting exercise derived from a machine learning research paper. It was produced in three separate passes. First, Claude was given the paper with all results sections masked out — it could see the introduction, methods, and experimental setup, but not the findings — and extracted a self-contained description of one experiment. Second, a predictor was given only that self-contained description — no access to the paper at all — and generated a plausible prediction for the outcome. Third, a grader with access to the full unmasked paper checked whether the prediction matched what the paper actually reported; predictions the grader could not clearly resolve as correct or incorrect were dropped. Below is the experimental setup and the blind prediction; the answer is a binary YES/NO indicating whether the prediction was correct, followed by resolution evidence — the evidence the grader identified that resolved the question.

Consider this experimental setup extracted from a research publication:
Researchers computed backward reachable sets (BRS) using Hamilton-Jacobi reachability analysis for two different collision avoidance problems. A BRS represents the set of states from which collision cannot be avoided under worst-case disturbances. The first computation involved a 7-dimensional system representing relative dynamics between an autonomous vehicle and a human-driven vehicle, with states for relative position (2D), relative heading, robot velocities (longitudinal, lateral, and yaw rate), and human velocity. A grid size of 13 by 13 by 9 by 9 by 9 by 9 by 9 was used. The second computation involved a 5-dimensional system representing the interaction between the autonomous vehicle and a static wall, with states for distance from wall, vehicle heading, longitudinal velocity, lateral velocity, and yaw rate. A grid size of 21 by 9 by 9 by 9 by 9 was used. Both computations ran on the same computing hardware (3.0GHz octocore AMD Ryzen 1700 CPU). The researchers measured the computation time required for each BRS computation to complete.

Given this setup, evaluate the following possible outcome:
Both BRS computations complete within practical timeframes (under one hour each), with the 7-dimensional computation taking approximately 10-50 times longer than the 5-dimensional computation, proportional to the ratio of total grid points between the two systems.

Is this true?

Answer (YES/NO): NO